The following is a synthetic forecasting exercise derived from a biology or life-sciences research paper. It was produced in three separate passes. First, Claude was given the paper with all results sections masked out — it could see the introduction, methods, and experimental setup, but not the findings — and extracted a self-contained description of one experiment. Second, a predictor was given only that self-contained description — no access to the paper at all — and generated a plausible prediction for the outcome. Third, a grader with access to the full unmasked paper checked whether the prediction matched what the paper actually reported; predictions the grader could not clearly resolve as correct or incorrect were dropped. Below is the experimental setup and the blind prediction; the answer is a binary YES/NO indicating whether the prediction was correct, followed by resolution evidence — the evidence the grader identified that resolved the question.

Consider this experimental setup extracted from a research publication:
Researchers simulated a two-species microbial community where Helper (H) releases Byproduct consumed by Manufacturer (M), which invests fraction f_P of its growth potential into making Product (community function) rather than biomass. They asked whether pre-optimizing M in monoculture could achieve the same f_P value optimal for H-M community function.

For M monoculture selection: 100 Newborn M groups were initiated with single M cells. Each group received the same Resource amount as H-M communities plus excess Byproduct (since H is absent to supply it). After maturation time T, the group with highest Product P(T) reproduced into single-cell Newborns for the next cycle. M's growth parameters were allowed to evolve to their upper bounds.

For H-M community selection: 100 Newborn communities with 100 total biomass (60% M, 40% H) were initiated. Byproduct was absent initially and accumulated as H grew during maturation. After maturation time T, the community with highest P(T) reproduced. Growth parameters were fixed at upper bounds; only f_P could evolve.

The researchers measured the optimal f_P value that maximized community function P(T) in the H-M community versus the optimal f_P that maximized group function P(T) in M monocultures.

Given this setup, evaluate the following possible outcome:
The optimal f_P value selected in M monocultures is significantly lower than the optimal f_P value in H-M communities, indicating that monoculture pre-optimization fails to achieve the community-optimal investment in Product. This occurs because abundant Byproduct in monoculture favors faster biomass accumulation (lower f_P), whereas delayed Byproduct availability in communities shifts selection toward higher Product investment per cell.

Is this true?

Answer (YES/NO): YES